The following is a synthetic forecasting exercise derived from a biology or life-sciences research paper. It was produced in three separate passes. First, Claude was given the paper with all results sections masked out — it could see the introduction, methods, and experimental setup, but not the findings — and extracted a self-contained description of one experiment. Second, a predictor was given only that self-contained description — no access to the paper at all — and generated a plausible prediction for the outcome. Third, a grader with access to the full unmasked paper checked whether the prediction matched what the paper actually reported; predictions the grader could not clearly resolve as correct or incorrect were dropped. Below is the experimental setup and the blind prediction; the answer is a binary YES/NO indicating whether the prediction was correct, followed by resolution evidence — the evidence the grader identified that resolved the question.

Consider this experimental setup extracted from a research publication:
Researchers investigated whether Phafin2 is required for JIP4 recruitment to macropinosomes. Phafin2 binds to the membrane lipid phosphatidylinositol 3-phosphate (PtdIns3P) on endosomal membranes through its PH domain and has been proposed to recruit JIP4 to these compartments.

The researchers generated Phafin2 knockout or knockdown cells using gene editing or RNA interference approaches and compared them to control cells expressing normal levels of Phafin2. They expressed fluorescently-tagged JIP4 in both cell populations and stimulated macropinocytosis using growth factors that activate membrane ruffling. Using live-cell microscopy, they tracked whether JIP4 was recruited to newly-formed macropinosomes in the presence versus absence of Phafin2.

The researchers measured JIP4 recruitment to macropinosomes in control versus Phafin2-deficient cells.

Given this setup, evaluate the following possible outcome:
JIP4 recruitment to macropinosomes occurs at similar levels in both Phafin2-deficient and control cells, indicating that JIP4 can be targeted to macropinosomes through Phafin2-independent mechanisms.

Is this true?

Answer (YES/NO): NO